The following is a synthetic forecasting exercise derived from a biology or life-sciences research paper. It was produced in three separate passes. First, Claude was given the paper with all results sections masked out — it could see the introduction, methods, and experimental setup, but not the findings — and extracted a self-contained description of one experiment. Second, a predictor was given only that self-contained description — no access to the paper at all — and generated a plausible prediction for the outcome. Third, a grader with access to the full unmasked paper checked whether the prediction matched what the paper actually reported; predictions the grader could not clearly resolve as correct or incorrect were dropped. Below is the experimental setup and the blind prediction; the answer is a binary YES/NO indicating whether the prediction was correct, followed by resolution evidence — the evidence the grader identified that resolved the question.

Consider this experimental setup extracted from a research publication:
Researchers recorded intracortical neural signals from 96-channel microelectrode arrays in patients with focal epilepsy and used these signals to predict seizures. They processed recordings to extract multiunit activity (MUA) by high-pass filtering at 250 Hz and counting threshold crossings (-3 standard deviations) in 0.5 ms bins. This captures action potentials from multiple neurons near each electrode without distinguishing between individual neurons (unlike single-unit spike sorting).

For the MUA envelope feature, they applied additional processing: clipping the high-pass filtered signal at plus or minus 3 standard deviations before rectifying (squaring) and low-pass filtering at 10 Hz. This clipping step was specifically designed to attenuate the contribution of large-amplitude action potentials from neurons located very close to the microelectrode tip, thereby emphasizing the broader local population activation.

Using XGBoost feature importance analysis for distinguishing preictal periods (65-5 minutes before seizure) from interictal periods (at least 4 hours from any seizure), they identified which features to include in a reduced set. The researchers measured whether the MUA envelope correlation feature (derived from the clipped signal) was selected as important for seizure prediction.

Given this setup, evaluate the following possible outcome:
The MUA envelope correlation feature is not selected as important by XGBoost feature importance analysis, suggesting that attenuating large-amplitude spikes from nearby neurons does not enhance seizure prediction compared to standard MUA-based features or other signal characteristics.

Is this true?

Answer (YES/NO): NO